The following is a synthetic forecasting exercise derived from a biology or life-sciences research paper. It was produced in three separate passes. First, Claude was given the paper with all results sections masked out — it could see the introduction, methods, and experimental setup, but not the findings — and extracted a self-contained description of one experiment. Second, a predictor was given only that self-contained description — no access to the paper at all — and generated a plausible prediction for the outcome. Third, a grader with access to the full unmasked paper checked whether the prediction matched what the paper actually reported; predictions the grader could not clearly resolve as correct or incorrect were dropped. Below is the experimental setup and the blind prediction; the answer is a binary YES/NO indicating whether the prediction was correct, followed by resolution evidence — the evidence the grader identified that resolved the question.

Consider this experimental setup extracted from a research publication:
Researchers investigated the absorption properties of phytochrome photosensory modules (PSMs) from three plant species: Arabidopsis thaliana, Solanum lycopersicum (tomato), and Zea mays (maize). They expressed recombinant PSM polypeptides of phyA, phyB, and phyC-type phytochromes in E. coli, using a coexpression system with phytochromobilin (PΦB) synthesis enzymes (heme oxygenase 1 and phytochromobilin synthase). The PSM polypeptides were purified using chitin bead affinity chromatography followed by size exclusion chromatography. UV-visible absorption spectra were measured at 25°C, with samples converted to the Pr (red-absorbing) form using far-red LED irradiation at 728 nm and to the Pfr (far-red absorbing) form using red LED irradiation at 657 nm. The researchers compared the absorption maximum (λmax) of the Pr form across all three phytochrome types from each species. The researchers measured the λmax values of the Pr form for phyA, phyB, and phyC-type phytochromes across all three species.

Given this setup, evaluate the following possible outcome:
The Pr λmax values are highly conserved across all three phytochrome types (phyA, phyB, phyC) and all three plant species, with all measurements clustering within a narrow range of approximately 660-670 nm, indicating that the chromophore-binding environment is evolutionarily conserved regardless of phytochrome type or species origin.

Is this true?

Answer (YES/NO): NO